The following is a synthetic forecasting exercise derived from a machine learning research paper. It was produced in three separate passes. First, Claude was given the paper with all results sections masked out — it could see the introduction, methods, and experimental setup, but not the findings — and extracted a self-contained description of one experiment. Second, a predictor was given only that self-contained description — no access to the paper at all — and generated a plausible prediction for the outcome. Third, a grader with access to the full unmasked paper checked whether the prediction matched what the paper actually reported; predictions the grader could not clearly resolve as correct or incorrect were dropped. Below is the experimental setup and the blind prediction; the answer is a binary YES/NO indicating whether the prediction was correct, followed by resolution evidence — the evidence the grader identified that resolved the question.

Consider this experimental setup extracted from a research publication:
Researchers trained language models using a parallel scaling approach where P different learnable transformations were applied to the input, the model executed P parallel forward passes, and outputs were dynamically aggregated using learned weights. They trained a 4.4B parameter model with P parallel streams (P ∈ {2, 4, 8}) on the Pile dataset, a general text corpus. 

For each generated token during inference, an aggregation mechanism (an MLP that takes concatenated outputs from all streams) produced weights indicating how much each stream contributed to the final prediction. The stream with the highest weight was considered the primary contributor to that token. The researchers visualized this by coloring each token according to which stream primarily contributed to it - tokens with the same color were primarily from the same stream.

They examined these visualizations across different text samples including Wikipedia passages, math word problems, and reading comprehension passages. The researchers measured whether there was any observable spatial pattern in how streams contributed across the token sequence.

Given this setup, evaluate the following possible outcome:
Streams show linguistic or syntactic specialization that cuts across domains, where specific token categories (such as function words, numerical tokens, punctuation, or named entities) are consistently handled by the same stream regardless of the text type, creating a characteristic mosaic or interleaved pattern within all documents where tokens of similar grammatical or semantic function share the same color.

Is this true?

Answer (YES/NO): NO